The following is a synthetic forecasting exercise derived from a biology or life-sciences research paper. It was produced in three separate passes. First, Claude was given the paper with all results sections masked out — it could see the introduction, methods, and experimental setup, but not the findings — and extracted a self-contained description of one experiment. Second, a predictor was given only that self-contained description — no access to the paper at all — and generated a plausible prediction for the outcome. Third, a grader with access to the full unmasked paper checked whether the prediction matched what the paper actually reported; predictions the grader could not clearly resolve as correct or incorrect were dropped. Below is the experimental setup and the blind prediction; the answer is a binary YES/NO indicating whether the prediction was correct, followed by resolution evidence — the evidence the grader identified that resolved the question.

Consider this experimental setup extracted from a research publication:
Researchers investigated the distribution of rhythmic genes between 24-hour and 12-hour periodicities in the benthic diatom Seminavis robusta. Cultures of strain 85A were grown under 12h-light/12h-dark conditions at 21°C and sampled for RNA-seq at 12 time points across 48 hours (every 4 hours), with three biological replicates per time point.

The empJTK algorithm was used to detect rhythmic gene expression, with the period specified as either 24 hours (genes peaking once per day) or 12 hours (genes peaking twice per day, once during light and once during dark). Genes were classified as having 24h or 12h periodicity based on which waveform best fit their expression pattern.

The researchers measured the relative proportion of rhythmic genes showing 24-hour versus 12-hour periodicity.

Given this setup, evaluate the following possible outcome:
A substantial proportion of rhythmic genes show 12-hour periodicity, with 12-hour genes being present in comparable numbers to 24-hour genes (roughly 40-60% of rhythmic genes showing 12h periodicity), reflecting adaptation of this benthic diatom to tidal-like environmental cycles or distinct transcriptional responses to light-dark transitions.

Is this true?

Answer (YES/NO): NO